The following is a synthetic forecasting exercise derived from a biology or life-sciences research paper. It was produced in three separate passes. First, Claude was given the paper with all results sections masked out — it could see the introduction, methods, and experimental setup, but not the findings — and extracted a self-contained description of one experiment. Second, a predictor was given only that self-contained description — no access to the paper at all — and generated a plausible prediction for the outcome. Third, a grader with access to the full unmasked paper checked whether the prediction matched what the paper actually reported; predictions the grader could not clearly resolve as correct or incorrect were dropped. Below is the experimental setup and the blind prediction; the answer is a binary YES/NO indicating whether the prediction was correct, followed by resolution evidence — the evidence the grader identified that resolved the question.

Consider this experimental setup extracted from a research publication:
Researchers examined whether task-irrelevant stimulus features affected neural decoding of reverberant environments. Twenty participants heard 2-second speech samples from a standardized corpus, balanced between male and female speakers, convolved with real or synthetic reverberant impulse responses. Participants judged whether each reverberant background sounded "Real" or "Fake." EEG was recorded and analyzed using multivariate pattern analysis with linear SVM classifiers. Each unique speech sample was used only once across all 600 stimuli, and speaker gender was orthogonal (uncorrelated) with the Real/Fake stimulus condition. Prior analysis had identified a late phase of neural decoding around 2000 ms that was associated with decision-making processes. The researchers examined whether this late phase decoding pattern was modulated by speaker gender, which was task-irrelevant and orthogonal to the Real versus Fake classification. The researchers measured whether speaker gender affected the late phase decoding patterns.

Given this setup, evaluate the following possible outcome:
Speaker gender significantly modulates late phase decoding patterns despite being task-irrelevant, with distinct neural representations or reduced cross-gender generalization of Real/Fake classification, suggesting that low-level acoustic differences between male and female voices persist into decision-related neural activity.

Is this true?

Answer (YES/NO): NO